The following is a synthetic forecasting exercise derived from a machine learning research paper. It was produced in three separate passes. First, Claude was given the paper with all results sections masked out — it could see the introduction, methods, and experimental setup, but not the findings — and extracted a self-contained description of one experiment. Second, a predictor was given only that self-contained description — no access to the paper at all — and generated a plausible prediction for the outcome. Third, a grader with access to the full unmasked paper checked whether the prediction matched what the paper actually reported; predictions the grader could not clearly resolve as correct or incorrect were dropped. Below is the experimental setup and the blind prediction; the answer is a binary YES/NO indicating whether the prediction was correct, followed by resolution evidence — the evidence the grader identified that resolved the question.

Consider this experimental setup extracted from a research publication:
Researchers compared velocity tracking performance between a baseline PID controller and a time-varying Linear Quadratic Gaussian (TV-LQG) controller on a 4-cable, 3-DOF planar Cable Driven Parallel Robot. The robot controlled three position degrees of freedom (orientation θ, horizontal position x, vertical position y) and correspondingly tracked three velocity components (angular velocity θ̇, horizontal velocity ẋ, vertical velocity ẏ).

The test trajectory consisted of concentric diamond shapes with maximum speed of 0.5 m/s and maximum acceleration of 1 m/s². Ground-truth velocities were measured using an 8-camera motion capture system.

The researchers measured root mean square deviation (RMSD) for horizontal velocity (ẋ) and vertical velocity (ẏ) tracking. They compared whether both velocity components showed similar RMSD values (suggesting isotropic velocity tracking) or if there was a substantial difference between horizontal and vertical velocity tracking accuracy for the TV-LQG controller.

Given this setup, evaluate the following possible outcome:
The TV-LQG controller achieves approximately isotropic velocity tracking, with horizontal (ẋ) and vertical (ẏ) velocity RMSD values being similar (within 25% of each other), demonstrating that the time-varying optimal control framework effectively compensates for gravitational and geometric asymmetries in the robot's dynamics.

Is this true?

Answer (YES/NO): YES